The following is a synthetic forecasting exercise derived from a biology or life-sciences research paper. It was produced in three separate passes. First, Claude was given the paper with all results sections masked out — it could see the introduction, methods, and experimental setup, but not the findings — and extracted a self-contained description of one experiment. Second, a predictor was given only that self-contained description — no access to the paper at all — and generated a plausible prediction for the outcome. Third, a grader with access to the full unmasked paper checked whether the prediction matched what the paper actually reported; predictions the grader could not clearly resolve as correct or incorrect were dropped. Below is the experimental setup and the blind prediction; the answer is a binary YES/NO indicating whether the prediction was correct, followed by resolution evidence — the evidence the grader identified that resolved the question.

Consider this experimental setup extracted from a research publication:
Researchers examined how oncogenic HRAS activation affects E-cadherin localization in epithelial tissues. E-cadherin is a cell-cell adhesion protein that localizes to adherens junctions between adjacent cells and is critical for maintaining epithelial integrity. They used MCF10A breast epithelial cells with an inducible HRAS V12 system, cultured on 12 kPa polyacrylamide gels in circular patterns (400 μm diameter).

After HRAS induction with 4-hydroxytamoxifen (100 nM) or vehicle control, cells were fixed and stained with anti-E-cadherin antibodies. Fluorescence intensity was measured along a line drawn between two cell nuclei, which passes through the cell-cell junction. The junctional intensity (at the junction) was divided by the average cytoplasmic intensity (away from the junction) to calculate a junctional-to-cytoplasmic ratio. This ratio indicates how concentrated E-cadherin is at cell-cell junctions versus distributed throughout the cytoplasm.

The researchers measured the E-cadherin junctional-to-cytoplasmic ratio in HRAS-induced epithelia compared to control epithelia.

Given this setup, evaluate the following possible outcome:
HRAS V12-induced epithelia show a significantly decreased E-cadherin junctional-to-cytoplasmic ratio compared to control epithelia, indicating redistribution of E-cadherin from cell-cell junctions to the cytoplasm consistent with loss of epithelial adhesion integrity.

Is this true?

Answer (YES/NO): NO